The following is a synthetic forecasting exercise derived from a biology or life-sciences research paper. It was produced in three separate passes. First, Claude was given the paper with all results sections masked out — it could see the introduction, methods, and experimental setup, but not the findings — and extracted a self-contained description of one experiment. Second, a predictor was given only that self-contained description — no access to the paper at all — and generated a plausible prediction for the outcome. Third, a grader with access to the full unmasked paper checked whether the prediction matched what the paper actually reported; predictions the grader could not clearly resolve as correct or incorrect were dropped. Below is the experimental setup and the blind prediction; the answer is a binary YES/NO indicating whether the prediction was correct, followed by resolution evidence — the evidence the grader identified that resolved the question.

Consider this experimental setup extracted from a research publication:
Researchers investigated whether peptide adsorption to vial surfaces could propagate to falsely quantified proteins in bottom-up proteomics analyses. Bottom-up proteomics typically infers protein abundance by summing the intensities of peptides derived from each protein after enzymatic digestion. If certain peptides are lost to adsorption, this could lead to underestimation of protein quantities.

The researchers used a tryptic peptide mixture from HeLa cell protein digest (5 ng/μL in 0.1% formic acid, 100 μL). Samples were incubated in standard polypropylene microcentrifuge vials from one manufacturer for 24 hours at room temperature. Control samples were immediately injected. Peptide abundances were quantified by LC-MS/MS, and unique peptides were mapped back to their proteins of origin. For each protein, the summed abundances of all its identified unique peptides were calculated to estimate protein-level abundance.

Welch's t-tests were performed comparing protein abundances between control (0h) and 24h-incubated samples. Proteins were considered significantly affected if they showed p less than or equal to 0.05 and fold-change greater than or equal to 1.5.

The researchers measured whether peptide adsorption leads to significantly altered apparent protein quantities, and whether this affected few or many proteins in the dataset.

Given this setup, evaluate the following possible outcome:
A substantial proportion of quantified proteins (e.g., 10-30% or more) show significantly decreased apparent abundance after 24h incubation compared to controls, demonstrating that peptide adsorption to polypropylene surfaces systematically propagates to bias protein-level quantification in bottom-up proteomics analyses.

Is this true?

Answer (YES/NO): NO